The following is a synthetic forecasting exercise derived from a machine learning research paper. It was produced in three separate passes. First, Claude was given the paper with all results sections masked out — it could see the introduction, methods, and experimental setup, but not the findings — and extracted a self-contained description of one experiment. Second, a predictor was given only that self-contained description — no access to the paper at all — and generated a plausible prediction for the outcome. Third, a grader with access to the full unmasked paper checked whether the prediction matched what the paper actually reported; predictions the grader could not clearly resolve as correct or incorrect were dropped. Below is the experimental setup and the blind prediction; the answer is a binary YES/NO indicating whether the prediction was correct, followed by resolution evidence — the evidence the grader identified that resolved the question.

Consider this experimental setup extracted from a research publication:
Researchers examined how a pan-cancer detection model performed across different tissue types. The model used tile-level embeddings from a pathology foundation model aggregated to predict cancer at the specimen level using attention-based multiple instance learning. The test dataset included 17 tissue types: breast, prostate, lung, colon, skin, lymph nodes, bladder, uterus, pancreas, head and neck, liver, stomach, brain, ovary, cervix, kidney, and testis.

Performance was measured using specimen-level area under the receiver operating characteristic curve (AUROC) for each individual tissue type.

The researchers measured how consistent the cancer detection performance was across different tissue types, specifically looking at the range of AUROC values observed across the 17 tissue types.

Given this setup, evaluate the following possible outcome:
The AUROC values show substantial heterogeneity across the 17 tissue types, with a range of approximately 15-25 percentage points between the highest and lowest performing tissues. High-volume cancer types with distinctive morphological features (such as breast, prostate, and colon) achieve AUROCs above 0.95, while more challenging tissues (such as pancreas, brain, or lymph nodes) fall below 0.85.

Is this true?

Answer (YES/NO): NO